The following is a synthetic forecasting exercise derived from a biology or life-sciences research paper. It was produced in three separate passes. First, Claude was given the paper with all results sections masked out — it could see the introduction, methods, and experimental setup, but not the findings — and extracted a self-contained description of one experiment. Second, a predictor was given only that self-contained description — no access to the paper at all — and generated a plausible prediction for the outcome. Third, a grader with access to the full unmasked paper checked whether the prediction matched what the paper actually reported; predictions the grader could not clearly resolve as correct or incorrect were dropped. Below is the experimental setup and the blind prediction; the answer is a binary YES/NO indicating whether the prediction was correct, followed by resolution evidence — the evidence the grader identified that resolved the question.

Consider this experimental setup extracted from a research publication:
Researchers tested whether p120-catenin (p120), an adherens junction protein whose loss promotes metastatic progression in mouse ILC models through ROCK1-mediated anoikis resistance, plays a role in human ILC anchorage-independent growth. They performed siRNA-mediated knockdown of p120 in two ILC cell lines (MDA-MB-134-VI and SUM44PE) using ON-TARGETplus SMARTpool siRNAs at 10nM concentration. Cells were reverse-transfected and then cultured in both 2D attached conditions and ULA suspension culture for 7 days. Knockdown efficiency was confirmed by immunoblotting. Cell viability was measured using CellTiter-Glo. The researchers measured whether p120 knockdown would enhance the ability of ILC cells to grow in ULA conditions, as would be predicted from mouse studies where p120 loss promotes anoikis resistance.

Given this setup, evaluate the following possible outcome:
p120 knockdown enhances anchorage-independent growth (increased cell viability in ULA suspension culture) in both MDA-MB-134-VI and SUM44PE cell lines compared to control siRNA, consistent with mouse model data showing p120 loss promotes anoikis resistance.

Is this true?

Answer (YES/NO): NO